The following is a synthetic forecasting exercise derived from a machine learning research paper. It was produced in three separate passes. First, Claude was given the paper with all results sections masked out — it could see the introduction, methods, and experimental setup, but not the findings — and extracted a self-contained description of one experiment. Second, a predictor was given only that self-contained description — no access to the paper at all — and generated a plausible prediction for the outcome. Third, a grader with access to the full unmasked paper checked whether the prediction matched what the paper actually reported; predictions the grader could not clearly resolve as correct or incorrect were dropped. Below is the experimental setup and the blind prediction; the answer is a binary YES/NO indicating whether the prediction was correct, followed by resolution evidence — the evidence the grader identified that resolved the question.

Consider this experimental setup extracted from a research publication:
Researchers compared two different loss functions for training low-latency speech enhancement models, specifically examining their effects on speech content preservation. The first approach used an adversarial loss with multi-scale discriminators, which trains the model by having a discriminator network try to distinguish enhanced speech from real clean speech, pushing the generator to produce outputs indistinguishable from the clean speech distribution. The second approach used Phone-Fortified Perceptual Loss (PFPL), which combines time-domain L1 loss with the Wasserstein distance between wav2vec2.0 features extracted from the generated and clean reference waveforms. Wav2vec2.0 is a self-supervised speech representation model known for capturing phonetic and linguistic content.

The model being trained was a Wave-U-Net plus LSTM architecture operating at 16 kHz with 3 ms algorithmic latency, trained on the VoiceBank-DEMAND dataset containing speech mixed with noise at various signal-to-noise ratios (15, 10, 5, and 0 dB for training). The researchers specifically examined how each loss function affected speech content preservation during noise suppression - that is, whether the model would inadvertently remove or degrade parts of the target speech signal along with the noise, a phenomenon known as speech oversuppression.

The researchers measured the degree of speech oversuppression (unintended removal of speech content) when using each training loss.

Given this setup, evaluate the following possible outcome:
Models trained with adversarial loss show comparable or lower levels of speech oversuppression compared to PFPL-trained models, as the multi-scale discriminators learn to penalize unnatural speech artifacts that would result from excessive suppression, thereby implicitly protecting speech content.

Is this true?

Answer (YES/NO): NO